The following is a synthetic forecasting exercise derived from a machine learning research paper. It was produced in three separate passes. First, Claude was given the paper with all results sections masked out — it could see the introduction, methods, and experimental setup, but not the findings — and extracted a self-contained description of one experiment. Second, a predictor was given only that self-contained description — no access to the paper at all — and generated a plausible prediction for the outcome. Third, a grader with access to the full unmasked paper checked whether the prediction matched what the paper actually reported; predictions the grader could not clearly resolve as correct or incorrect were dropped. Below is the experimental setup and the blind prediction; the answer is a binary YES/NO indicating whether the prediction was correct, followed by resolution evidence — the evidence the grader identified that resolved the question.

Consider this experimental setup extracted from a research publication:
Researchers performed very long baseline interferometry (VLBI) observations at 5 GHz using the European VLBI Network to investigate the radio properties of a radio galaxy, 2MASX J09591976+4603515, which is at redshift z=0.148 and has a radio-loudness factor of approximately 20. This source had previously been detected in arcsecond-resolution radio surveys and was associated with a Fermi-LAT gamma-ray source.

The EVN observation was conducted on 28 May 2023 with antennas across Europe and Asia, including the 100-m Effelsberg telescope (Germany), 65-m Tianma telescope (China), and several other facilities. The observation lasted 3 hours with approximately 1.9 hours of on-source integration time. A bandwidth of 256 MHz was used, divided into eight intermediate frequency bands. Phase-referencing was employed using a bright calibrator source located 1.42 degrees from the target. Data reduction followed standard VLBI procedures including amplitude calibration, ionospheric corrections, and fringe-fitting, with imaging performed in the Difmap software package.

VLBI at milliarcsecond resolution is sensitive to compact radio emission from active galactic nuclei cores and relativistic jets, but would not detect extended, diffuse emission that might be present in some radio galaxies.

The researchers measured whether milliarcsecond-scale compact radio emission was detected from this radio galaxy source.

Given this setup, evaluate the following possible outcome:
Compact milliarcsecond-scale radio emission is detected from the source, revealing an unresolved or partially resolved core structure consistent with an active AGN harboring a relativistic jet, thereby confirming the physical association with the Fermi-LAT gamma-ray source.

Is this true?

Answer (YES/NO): NO